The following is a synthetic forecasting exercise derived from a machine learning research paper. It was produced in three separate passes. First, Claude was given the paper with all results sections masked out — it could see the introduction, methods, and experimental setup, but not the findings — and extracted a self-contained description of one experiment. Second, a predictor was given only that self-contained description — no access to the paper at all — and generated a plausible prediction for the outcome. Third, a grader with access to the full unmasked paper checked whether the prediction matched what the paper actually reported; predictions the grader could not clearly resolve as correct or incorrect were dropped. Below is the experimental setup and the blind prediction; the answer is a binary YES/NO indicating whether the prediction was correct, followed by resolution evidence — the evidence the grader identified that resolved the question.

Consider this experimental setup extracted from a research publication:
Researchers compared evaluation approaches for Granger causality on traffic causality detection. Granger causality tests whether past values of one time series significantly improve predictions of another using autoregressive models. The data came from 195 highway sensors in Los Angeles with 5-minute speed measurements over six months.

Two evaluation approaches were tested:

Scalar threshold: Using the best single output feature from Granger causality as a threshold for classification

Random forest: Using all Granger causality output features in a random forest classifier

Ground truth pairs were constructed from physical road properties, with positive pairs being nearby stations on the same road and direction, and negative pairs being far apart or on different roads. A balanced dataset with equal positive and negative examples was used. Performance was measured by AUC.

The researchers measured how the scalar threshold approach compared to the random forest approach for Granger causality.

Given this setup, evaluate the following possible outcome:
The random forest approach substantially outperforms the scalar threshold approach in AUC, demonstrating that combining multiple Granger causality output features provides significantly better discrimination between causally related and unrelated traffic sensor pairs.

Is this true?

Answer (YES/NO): YES